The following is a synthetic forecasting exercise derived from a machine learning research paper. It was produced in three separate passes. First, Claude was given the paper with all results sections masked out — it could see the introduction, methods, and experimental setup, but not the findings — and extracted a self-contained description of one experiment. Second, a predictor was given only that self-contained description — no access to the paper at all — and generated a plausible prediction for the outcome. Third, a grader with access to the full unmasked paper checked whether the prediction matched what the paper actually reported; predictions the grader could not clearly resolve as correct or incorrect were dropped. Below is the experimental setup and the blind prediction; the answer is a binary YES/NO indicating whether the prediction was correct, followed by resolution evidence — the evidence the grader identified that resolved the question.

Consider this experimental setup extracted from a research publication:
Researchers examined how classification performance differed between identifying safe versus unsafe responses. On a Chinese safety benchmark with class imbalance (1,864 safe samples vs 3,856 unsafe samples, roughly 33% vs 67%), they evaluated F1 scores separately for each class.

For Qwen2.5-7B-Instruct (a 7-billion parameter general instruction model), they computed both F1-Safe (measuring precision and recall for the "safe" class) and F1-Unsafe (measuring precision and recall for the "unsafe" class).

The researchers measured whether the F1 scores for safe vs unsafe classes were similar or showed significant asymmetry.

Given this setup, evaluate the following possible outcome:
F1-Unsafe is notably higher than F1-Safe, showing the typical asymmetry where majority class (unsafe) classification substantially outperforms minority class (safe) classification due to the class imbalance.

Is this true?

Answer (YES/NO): NO